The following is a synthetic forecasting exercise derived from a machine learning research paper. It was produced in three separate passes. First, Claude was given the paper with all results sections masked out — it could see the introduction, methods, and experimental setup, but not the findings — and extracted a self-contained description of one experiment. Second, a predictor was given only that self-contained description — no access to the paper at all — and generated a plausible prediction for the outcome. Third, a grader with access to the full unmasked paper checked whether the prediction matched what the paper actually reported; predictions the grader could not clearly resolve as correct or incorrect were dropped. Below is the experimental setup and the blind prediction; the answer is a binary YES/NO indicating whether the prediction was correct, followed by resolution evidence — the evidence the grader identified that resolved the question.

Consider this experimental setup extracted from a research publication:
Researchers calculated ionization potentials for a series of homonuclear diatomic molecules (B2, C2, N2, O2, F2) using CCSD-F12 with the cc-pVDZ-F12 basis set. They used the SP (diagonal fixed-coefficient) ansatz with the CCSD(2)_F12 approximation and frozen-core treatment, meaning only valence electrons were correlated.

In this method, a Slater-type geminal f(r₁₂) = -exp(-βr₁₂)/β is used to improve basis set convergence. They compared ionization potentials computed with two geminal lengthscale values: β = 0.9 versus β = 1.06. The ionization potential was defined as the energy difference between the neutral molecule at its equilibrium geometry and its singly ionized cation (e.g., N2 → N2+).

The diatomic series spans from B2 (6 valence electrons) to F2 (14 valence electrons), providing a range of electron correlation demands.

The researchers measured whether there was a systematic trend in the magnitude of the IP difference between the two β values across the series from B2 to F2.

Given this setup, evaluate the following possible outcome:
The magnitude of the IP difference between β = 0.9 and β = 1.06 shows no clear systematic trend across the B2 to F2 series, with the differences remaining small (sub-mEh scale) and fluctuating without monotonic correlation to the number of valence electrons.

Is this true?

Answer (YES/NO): NO